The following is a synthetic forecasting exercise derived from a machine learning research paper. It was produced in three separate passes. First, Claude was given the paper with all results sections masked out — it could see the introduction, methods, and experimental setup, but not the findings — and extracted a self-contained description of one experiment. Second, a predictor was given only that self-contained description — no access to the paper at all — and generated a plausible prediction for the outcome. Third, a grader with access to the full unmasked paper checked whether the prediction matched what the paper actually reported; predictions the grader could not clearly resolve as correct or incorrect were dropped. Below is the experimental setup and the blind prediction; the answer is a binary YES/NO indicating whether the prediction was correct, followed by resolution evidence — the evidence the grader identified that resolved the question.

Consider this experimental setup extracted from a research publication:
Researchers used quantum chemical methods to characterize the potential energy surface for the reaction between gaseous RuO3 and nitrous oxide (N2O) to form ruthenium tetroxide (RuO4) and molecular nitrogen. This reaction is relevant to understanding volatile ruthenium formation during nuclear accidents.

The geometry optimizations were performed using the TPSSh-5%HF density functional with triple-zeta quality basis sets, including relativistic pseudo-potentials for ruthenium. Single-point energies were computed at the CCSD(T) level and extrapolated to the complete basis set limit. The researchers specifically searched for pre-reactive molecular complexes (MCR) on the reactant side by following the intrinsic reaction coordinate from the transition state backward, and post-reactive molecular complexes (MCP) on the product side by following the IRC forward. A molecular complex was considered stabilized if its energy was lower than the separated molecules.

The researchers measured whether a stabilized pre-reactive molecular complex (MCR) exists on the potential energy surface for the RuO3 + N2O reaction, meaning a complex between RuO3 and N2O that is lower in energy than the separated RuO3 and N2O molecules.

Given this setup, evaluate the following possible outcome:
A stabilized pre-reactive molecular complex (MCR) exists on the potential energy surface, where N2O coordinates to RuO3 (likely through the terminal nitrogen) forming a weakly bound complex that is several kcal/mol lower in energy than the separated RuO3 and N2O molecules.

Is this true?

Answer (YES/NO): NO